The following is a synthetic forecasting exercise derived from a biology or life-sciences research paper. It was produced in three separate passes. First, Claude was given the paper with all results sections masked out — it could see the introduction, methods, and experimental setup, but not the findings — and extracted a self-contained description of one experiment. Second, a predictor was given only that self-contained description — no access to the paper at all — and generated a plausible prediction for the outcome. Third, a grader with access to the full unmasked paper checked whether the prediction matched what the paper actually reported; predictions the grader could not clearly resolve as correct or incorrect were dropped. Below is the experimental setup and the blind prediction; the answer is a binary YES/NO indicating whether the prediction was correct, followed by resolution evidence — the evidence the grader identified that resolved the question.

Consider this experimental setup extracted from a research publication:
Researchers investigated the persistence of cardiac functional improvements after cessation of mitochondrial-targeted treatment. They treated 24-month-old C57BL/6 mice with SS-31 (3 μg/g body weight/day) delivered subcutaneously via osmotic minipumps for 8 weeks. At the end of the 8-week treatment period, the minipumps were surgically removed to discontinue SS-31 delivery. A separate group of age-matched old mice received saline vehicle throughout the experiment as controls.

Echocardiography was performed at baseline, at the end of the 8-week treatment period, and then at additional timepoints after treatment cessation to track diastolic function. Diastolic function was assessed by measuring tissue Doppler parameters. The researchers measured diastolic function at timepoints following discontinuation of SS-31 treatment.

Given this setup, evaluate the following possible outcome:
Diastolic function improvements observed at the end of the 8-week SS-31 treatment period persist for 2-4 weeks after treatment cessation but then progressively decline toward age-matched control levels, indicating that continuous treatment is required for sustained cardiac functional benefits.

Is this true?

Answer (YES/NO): YES